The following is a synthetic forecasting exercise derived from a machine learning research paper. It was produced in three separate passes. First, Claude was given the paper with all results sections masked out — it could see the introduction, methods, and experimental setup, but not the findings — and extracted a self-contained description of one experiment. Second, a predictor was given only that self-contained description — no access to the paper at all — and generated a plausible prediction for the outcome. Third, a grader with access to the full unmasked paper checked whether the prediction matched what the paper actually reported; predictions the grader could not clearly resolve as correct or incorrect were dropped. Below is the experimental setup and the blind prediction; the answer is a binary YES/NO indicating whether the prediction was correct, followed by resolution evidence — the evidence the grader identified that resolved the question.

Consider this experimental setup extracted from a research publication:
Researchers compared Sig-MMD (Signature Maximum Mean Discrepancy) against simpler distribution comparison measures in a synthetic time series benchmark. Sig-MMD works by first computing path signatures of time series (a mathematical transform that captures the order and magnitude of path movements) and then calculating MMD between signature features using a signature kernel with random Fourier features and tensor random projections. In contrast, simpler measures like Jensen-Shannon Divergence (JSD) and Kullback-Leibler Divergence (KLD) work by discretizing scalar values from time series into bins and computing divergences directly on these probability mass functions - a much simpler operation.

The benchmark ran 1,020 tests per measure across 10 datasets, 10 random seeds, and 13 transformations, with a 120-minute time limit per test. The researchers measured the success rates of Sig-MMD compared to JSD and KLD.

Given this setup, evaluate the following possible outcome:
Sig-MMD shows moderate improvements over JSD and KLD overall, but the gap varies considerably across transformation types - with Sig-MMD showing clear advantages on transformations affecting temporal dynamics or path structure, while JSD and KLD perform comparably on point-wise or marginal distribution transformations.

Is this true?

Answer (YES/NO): NO